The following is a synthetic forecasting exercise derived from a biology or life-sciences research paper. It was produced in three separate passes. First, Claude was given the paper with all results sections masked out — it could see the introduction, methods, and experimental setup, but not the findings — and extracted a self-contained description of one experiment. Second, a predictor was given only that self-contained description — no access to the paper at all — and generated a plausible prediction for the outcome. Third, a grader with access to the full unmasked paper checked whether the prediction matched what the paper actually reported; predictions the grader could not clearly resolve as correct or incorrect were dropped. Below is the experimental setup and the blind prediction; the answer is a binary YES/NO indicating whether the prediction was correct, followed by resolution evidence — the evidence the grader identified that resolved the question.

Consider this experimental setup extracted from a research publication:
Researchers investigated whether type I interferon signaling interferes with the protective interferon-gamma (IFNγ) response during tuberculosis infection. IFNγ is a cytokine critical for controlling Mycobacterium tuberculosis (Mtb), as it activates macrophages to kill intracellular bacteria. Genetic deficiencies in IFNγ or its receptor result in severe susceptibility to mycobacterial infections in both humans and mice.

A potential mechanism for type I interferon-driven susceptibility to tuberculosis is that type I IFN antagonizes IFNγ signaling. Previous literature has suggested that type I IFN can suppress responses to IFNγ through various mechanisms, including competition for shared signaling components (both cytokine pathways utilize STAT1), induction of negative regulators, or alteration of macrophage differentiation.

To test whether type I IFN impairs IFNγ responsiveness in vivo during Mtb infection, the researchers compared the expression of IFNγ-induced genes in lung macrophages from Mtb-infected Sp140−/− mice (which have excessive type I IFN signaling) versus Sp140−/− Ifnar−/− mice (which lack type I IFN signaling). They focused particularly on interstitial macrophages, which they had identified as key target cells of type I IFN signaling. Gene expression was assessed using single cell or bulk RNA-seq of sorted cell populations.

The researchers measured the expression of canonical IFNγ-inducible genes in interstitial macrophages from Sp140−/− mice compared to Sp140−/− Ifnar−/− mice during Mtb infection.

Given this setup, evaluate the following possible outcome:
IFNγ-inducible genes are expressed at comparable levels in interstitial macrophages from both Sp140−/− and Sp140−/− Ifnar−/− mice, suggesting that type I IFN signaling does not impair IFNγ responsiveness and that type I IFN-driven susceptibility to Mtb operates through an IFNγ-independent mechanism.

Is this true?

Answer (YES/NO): NO